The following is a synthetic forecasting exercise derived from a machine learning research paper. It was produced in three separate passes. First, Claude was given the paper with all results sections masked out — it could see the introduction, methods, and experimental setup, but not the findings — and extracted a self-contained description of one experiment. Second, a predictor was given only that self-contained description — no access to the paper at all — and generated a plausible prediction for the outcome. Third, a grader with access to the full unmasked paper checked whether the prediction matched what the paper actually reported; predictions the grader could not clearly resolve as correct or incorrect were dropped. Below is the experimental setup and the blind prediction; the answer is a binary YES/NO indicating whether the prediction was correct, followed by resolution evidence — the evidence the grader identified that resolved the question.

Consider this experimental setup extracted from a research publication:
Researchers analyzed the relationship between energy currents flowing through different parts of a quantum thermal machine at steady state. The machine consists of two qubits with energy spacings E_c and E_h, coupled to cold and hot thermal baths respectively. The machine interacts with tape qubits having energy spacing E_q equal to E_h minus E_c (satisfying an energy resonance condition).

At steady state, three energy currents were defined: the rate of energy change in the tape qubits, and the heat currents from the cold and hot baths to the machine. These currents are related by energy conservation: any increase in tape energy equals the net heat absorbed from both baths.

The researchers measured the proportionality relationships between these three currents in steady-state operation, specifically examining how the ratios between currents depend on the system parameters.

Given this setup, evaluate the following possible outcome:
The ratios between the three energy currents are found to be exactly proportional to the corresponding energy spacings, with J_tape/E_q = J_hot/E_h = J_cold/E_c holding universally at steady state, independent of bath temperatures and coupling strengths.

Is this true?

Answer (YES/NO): NO